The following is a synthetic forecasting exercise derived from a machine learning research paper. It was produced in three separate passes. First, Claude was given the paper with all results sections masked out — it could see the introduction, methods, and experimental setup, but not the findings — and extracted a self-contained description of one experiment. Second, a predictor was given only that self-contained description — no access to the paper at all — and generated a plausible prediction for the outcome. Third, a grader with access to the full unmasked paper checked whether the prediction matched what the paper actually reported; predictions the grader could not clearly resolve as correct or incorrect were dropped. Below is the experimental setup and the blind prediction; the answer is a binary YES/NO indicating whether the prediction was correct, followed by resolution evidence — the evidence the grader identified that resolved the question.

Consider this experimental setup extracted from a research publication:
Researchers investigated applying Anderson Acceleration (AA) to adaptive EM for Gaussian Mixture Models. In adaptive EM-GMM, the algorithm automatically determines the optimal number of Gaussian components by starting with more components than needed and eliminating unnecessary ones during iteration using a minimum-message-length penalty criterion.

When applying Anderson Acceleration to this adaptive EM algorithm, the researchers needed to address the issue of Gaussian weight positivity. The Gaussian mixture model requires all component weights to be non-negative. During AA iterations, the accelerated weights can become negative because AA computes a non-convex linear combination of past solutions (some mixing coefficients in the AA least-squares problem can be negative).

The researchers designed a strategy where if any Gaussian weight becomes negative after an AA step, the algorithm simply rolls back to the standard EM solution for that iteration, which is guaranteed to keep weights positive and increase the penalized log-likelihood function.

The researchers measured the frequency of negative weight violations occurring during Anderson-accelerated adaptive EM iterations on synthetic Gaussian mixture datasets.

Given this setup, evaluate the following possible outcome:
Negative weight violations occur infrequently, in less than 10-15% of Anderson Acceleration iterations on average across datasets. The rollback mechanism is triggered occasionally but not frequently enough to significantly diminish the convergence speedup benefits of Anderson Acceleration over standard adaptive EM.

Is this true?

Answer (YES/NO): YES